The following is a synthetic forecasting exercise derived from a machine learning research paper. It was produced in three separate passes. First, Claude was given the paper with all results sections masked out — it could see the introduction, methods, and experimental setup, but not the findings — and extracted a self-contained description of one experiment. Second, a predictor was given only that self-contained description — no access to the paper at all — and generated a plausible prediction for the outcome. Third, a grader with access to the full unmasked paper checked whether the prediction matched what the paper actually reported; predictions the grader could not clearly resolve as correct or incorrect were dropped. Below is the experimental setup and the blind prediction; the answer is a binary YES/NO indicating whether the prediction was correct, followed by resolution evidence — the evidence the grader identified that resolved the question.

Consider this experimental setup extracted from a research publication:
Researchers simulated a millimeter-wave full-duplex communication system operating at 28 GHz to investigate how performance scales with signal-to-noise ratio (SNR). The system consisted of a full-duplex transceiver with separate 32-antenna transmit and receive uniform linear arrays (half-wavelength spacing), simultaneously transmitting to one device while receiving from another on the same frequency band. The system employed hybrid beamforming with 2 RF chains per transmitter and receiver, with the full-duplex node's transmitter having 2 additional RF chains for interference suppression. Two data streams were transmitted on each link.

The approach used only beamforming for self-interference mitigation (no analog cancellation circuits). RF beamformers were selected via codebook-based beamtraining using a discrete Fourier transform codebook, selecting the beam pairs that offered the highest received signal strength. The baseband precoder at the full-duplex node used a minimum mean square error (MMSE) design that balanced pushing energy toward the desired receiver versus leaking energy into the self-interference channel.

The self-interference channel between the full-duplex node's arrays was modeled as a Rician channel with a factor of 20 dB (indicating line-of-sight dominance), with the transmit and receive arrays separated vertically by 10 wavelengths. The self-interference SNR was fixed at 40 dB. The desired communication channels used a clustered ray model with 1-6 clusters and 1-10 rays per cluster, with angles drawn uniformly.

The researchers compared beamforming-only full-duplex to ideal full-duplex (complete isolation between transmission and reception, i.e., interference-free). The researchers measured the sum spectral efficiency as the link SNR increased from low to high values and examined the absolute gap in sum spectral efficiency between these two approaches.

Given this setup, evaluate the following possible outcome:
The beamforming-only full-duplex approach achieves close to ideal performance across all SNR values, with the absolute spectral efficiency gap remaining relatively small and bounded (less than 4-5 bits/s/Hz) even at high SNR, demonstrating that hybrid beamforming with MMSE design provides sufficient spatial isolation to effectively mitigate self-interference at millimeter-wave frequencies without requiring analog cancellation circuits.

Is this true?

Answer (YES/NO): NO